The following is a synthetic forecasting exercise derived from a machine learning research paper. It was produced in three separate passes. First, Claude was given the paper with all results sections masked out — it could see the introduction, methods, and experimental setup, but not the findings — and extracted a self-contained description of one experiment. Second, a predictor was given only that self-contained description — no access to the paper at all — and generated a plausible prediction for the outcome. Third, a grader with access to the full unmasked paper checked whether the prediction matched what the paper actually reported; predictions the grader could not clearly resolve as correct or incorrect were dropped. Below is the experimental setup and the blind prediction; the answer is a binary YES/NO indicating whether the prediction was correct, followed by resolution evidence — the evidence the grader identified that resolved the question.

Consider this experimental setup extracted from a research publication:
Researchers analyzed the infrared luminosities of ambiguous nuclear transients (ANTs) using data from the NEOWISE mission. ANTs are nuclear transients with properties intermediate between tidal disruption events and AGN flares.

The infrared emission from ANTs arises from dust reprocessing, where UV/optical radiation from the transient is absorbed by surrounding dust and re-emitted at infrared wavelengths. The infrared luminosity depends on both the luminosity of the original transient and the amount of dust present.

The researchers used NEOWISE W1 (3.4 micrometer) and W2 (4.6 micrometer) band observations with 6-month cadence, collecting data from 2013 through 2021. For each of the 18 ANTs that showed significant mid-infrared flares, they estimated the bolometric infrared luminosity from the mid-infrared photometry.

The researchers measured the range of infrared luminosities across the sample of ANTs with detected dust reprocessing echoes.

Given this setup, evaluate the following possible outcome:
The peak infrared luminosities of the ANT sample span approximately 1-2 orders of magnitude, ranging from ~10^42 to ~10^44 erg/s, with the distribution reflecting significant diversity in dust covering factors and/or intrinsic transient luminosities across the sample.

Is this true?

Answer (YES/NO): NO